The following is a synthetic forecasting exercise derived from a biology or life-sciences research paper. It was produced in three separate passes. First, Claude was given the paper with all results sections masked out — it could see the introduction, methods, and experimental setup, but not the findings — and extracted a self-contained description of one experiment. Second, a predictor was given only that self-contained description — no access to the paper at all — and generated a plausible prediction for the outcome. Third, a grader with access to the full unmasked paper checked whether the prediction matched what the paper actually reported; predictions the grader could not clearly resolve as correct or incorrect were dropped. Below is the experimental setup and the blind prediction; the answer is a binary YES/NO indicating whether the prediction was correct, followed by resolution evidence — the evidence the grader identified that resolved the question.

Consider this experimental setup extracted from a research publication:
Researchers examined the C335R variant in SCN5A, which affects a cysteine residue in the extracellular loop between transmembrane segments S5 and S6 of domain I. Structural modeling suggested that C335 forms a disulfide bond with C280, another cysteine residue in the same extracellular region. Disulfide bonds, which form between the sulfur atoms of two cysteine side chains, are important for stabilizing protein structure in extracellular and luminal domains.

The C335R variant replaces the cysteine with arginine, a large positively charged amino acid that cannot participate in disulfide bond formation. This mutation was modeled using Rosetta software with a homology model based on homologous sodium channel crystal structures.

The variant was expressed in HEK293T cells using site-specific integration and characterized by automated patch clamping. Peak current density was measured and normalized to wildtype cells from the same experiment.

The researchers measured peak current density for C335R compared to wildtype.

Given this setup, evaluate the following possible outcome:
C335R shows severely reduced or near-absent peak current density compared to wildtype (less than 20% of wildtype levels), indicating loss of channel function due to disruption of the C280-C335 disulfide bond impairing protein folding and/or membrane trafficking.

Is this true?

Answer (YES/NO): YES